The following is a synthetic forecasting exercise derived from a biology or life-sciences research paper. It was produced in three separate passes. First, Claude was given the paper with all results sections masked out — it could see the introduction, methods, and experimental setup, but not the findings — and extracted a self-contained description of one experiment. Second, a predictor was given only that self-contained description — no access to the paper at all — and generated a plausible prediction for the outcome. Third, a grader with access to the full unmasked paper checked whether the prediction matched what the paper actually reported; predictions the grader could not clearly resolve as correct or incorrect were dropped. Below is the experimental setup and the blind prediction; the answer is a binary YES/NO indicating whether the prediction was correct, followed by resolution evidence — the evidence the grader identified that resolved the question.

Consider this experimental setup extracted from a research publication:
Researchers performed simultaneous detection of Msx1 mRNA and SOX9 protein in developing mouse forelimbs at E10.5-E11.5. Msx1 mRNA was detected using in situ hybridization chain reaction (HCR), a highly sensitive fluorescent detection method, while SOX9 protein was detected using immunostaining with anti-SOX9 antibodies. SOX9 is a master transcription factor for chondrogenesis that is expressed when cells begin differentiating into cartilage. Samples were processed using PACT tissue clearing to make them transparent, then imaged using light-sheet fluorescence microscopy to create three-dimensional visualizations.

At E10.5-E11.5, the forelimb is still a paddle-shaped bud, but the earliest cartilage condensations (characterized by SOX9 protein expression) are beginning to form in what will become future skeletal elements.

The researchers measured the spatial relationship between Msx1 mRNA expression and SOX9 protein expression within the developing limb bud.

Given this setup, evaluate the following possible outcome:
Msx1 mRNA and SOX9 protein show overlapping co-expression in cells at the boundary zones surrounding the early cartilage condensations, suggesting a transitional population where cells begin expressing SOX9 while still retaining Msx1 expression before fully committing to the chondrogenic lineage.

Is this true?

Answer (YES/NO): YES